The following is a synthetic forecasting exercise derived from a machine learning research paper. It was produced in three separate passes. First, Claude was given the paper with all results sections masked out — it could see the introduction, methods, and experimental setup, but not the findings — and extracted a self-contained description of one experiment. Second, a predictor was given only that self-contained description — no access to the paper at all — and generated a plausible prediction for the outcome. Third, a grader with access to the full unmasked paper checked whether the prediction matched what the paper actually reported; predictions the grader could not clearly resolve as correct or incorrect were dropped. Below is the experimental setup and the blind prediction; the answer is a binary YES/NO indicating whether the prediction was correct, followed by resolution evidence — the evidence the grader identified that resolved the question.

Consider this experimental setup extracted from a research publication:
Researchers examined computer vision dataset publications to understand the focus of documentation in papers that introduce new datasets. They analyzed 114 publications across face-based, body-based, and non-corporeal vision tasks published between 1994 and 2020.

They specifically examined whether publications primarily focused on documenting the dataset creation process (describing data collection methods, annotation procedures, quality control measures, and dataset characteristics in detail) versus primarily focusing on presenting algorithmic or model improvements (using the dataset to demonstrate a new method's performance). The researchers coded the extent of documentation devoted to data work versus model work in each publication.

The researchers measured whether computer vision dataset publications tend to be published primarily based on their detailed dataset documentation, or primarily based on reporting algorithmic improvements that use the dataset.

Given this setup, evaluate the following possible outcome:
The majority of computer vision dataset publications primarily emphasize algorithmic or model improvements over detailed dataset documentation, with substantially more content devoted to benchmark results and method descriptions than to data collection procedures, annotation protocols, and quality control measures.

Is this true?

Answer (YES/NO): NO